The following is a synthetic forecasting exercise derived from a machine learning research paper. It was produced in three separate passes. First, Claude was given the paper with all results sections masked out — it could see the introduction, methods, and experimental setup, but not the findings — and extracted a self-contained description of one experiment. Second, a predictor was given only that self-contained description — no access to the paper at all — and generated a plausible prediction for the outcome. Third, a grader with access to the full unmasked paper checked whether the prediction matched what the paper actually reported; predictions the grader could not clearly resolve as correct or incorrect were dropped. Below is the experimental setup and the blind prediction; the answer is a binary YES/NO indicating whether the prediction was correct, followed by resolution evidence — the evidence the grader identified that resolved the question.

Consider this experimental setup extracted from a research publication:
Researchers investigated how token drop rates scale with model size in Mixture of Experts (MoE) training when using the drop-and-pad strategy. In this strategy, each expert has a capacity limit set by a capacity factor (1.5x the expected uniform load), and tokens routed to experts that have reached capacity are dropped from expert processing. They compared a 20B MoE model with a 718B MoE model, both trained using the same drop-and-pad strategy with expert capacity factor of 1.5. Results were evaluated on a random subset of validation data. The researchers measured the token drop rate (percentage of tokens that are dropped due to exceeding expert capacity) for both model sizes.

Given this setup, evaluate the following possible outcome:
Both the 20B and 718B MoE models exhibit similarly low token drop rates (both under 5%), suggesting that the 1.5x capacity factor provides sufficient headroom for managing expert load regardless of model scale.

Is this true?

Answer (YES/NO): NO